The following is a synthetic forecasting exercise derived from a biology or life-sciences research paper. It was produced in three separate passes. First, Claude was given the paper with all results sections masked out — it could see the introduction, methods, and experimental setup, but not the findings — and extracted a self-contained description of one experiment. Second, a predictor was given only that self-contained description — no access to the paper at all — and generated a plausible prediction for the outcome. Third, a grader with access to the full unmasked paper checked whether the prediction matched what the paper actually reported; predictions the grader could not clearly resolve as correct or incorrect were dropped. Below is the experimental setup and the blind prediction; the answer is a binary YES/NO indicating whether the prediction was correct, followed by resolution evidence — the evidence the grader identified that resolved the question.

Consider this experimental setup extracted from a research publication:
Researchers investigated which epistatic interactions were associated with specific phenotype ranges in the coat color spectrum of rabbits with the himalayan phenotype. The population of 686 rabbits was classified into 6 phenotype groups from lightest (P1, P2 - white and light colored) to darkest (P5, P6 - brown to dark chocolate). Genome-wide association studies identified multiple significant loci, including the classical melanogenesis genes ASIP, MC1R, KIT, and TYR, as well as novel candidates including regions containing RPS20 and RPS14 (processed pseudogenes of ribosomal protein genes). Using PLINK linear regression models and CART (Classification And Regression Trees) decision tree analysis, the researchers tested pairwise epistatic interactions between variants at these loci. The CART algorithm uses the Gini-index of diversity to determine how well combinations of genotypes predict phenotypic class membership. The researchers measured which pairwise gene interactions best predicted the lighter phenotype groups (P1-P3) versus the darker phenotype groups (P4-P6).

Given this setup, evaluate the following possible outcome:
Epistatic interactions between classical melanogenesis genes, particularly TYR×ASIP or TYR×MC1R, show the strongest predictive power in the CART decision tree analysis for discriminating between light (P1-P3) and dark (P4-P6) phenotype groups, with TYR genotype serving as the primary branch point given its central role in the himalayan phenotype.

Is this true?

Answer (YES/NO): NO